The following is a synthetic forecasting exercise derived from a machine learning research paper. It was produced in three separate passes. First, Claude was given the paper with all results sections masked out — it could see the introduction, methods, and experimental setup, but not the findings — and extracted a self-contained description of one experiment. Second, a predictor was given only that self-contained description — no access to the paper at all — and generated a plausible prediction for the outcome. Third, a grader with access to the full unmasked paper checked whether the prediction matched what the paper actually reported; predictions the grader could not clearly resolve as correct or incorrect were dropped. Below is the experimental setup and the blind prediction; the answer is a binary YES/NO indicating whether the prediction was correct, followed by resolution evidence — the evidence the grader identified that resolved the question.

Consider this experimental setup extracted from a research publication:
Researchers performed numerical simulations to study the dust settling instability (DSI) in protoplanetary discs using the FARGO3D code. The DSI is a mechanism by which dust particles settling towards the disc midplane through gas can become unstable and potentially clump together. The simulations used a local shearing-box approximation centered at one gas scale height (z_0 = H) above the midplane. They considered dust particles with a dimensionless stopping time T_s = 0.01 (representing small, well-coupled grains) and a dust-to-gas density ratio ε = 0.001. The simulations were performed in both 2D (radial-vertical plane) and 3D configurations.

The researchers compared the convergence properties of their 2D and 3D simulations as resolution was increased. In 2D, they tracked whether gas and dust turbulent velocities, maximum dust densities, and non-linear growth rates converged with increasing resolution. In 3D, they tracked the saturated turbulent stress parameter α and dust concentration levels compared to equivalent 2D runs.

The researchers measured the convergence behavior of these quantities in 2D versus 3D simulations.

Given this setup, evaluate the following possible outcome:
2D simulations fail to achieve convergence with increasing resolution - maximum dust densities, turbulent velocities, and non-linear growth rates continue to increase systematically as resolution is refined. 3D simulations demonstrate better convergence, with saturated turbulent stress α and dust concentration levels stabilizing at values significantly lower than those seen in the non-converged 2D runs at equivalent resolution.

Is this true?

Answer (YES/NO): NO